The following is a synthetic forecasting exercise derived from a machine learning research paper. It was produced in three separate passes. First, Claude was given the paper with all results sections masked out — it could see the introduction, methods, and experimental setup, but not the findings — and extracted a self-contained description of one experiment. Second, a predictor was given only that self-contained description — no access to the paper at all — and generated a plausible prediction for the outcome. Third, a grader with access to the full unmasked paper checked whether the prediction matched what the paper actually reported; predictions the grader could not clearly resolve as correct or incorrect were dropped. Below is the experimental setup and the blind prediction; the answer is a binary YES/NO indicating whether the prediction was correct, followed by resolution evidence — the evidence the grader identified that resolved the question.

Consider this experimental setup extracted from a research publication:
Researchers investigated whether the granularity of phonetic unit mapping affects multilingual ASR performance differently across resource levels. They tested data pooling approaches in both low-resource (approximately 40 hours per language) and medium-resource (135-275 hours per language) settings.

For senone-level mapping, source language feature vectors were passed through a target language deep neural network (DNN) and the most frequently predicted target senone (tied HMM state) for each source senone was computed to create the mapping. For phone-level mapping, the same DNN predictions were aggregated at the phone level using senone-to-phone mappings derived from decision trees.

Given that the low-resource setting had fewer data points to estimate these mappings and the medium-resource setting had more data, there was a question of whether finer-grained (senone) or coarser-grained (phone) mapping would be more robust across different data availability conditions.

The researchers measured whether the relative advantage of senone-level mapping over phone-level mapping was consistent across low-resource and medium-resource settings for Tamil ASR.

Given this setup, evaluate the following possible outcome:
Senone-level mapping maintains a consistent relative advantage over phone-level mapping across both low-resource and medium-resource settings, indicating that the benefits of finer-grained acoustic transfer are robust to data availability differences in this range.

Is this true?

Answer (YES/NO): NO